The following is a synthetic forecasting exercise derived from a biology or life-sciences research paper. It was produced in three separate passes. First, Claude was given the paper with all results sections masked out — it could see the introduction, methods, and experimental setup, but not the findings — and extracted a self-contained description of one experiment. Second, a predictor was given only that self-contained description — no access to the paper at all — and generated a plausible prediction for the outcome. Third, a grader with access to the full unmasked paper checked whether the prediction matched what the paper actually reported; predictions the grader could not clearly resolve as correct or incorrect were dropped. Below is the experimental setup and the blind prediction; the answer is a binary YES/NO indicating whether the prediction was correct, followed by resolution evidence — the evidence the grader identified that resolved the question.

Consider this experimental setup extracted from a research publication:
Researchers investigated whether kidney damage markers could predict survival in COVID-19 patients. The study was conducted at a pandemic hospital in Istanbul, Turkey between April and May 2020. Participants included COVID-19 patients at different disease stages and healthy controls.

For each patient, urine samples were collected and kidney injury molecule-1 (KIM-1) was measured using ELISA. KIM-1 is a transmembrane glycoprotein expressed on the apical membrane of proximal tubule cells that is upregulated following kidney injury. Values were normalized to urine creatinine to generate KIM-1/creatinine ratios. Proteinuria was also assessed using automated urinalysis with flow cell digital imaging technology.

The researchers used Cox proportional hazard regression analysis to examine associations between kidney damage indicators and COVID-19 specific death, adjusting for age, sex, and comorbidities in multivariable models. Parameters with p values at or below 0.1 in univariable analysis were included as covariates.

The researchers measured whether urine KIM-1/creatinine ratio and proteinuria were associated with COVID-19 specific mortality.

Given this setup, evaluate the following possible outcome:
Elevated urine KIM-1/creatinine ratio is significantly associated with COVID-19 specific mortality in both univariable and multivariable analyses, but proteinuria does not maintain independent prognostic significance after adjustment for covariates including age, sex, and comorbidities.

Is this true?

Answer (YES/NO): NO